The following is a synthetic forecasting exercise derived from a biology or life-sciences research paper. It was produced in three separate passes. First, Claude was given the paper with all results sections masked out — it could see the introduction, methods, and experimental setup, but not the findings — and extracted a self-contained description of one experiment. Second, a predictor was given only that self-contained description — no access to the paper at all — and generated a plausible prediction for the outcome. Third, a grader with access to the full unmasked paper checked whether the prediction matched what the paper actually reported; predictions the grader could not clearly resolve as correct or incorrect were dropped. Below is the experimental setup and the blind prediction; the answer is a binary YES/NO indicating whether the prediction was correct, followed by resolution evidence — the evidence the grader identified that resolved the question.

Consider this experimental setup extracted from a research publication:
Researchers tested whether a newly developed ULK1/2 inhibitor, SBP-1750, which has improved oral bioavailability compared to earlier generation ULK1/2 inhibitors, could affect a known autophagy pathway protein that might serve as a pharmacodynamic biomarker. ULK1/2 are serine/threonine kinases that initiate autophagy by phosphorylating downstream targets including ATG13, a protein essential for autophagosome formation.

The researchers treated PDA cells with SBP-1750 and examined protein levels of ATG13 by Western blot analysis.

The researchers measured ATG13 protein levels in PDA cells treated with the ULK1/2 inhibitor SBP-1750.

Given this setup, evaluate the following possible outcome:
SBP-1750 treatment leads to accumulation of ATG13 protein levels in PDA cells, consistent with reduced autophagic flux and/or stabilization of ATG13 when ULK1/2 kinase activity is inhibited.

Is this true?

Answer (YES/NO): NO